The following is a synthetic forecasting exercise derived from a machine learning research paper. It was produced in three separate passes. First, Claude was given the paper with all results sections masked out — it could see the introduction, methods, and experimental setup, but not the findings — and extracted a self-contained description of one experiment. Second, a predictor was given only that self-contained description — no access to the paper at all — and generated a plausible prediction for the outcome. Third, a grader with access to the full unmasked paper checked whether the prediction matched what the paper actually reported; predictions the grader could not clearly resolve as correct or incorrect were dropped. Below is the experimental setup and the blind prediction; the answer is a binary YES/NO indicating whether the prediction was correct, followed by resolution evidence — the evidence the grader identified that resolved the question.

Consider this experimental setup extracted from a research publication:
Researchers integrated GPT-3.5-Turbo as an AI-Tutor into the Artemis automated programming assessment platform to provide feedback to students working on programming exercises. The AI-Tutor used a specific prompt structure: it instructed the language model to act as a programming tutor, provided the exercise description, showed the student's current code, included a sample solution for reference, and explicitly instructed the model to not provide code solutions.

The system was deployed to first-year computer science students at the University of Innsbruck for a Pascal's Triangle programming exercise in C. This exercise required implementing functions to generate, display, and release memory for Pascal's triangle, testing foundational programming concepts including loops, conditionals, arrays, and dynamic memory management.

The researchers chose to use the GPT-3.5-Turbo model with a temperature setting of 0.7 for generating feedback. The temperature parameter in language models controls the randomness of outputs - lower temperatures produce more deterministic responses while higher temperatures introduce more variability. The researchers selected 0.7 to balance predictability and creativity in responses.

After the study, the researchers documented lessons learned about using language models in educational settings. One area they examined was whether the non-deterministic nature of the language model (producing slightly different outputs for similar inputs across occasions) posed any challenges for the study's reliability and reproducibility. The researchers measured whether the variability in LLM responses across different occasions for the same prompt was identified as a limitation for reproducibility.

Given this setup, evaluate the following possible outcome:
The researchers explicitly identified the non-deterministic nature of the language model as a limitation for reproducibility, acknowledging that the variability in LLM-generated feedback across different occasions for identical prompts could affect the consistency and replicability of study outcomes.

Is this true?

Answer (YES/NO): YES